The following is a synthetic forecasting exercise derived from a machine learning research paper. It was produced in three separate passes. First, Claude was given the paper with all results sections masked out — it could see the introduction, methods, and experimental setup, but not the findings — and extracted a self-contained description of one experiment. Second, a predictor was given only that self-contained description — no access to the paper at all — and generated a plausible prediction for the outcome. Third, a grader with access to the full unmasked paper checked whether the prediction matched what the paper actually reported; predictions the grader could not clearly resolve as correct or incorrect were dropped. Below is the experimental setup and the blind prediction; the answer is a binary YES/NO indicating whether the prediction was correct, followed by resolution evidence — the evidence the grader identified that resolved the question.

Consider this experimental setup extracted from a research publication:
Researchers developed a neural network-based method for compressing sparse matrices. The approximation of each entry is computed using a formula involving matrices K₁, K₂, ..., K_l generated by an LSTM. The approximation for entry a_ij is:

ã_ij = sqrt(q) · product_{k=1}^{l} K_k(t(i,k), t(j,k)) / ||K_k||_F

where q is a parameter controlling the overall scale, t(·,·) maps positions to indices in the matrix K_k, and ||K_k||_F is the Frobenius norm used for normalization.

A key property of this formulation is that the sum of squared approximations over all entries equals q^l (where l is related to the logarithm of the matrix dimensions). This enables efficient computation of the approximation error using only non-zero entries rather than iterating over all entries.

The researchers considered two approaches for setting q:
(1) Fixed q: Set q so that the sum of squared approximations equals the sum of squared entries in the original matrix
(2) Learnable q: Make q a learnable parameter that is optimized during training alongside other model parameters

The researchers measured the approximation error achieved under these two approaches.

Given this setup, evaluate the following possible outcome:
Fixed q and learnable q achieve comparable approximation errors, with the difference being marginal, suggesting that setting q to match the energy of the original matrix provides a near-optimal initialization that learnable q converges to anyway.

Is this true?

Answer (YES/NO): NO